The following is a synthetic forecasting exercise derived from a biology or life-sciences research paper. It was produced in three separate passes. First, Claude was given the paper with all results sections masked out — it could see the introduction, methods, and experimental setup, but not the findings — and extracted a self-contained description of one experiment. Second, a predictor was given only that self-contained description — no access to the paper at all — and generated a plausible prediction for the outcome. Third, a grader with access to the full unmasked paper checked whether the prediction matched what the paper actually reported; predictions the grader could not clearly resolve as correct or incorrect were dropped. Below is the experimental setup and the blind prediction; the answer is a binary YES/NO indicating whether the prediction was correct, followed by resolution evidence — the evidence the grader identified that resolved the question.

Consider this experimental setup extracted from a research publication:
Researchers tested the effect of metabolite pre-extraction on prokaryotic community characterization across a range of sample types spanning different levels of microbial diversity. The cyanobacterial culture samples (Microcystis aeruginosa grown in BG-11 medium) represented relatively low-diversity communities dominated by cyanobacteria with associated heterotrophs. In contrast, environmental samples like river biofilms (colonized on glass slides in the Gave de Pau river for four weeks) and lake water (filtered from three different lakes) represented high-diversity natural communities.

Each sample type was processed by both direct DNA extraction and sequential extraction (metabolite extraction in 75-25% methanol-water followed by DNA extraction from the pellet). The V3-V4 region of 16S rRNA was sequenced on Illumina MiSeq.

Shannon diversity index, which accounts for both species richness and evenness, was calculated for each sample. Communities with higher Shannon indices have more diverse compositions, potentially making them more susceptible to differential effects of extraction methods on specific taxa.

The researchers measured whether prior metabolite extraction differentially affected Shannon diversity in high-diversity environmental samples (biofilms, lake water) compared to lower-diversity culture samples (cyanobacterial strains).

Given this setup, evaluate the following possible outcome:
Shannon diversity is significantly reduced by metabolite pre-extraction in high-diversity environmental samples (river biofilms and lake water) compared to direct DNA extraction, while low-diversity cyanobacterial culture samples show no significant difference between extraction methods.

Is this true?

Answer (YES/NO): NO